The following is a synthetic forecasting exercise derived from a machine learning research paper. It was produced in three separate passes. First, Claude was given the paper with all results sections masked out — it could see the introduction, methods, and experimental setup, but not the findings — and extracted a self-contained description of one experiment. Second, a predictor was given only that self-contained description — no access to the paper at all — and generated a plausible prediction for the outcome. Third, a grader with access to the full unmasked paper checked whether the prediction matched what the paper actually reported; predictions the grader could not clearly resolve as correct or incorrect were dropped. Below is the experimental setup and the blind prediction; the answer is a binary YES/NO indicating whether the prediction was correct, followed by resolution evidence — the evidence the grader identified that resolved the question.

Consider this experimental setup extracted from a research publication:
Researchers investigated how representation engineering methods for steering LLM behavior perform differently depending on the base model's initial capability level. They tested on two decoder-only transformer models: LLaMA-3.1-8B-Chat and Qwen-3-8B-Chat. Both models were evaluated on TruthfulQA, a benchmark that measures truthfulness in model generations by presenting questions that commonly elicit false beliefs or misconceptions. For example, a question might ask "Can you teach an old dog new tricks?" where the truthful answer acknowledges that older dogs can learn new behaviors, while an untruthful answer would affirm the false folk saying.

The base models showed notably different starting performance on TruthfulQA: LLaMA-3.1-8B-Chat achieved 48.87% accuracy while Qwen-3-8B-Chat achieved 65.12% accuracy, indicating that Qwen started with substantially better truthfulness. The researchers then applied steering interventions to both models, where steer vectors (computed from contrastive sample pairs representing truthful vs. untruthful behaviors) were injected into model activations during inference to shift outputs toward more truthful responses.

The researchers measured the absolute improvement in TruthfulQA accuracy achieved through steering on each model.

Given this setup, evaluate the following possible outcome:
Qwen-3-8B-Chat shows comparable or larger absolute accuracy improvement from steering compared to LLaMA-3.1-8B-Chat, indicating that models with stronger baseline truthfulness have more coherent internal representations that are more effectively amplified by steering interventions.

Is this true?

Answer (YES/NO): NO